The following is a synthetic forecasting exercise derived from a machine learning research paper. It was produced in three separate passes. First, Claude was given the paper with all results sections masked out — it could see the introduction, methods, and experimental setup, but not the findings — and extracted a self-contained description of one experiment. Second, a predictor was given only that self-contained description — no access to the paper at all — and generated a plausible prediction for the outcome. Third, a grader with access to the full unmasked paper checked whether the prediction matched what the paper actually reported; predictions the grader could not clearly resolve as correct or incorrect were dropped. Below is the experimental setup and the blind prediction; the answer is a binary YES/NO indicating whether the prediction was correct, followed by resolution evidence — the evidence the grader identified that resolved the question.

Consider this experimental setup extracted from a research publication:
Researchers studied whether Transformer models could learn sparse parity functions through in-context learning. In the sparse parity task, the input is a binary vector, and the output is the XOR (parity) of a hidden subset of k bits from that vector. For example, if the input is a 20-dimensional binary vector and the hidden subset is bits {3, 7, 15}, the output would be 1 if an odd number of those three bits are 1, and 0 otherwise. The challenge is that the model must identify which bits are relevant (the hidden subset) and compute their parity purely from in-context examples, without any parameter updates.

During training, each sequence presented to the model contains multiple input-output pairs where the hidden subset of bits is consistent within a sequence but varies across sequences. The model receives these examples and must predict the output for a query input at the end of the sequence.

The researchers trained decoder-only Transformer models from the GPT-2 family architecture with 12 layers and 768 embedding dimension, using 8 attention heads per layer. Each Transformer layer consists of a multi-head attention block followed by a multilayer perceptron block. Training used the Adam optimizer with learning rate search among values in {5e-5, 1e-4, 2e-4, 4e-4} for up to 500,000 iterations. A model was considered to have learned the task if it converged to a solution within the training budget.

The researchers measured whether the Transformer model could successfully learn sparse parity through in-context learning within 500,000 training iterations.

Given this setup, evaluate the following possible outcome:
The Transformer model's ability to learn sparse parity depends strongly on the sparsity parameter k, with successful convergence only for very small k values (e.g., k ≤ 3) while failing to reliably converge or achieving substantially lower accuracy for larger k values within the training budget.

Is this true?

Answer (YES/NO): NO